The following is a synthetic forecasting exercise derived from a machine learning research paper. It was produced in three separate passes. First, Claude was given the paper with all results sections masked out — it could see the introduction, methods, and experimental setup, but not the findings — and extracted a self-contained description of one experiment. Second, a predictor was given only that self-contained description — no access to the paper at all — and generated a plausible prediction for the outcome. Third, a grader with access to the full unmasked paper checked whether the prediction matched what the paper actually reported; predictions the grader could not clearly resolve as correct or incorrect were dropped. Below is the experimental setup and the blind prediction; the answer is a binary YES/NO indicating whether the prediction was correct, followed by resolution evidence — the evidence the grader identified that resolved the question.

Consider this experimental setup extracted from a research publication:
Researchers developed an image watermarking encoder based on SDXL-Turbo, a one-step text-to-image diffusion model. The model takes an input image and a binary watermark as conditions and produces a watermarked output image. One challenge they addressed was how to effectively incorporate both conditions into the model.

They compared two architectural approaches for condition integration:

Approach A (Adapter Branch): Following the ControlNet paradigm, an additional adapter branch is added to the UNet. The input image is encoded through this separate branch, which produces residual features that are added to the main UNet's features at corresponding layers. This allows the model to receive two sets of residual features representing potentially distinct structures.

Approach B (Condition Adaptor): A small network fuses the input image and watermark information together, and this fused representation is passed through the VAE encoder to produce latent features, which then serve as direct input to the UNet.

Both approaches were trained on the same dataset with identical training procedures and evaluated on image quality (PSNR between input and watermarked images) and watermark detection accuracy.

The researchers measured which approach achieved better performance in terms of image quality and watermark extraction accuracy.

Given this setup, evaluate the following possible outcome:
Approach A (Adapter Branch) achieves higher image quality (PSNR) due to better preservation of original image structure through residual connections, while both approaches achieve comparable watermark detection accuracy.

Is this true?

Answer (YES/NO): NO